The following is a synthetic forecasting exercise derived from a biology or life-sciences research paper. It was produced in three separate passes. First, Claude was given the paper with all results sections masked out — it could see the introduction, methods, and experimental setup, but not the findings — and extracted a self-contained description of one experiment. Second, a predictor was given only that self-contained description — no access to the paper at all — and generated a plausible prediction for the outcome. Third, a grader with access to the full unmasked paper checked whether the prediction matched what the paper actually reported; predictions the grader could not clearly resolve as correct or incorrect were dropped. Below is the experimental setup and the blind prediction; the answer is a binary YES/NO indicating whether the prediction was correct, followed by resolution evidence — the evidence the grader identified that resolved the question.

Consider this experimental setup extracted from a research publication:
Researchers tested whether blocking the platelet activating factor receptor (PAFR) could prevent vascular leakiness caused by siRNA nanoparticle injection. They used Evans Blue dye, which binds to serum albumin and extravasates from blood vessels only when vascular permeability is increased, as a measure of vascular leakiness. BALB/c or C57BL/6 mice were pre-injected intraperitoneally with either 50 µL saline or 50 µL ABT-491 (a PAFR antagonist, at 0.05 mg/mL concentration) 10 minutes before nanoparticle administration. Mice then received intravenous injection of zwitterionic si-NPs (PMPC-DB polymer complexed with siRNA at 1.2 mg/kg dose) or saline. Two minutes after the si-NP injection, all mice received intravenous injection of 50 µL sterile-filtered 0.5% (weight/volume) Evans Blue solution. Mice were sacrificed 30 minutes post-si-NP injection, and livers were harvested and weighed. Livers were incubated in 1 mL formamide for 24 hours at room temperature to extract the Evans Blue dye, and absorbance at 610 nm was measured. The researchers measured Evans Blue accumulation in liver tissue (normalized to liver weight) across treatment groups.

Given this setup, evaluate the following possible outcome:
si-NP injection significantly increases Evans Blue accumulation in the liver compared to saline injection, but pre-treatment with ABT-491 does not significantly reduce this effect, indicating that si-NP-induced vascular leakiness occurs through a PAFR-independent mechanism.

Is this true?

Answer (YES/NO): NO